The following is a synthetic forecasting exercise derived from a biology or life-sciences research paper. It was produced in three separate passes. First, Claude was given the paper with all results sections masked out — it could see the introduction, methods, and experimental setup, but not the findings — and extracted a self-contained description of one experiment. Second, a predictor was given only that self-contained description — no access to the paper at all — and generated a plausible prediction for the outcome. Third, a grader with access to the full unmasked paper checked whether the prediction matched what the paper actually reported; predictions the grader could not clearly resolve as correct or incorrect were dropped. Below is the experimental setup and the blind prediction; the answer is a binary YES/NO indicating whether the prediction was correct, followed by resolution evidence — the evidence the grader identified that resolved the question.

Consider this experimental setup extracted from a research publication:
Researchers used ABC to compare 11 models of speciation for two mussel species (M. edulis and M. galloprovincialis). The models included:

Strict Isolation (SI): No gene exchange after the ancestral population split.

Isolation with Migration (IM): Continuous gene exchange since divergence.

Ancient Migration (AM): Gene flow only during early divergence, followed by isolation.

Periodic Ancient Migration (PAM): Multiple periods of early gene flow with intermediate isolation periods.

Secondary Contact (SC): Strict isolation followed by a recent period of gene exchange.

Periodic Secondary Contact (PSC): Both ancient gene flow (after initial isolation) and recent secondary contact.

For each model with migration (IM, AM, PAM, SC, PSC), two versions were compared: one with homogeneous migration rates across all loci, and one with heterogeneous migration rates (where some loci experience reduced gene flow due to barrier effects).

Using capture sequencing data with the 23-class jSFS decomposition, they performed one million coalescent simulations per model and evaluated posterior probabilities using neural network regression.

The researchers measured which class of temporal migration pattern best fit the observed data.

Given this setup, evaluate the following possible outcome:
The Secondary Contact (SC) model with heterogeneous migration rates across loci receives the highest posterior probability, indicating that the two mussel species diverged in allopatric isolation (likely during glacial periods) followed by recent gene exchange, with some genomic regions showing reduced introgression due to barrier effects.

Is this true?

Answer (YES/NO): NO